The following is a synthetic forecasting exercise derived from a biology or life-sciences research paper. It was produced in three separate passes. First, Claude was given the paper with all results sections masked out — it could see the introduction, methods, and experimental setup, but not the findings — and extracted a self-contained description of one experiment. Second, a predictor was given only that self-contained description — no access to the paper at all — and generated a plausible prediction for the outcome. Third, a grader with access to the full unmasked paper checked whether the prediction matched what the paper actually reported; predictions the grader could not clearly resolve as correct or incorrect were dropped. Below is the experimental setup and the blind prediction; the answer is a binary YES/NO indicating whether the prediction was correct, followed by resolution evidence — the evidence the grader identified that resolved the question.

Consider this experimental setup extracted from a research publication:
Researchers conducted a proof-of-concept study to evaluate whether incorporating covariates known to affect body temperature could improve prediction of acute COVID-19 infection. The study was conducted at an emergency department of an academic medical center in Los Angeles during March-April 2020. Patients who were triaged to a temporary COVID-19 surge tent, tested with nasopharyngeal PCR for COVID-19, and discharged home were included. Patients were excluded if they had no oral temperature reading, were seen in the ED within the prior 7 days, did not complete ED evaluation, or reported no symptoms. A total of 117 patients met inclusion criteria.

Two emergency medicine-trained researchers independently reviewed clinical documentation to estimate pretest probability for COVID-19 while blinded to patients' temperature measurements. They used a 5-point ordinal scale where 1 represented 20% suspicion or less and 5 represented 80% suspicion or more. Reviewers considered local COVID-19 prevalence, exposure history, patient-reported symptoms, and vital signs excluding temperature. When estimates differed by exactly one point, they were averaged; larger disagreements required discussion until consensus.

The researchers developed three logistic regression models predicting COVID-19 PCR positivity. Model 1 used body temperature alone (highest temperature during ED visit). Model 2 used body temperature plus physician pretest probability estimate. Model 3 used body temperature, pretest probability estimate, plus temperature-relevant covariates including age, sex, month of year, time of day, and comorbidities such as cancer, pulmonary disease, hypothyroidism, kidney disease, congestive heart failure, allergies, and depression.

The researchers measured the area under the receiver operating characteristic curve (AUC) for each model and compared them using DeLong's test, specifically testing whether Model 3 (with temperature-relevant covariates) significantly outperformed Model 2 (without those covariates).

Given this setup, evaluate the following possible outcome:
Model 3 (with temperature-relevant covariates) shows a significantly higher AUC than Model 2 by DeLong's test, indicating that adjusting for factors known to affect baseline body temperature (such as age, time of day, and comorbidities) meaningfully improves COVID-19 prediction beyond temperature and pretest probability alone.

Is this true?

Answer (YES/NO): NO